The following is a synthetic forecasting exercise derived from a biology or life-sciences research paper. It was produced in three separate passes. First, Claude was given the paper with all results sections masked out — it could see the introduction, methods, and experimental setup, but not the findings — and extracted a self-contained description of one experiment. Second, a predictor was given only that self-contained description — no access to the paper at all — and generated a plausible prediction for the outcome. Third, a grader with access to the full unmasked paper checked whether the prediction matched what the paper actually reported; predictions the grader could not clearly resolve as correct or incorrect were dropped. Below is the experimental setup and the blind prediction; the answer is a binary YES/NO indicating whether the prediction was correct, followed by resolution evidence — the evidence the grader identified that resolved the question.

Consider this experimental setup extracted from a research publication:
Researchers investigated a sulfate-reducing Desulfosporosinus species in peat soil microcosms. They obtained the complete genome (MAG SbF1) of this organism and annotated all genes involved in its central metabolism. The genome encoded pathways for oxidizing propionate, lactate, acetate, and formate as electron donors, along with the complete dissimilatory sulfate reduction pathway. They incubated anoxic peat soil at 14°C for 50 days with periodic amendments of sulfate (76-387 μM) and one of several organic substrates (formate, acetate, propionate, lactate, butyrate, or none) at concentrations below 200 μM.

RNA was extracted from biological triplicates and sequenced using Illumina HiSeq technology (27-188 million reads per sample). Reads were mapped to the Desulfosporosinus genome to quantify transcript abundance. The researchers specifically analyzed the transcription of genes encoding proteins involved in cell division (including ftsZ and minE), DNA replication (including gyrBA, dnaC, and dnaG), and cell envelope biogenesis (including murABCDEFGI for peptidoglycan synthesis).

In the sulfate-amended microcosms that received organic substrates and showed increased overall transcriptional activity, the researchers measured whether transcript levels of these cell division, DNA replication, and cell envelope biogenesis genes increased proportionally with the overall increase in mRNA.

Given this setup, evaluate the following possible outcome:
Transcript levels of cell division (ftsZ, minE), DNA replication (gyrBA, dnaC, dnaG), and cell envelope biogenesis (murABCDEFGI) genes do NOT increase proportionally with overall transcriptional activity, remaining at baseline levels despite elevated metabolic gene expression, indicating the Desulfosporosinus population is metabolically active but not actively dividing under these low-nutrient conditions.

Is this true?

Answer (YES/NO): YES